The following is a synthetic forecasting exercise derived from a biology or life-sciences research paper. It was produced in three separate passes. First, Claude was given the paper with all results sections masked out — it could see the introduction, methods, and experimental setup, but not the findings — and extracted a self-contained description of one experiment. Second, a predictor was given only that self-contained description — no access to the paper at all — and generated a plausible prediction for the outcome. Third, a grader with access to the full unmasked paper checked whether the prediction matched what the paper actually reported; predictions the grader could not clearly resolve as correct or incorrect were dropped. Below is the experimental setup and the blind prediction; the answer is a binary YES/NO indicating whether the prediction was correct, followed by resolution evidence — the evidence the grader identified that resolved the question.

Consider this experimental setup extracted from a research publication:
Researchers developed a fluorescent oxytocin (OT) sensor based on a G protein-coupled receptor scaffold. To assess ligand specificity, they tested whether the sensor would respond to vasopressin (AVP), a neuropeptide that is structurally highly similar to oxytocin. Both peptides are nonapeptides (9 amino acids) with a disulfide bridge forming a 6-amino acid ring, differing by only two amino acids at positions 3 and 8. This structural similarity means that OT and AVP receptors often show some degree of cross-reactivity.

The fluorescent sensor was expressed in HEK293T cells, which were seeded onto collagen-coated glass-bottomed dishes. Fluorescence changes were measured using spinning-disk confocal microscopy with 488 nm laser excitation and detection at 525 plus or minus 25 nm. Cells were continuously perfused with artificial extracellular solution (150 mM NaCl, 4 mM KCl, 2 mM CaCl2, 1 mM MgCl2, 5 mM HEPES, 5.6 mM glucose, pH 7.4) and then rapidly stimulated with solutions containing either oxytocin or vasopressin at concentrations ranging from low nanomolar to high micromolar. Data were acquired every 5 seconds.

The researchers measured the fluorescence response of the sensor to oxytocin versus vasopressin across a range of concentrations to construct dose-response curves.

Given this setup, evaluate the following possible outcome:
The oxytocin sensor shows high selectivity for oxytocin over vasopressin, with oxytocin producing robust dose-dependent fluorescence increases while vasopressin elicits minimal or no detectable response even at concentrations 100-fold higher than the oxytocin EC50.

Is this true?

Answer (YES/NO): NO